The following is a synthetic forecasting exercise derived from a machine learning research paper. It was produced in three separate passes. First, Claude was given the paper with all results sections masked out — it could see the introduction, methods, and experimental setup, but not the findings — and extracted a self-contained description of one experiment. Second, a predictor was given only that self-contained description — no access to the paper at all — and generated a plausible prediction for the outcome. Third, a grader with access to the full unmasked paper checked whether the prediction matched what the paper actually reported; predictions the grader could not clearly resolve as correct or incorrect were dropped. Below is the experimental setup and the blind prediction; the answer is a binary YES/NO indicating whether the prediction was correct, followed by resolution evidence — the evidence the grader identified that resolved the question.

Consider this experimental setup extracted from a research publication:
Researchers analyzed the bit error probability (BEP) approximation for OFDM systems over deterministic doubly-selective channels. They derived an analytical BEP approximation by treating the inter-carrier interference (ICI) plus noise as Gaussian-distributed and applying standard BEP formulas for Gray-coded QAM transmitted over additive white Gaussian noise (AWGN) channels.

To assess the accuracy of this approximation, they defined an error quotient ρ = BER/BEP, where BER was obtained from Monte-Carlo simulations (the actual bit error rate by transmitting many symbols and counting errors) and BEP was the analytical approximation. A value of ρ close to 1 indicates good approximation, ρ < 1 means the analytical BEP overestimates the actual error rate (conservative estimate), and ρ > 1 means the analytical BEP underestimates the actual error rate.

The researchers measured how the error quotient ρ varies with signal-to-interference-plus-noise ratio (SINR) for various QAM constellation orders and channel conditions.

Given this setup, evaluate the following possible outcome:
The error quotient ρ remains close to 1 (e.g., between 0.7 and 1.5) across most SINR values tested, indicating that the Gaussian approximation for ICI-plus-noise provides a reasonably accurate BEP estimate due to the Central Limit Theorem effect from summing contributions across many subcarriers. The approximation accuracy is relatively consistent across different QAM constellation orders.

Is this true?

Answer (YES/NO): NO